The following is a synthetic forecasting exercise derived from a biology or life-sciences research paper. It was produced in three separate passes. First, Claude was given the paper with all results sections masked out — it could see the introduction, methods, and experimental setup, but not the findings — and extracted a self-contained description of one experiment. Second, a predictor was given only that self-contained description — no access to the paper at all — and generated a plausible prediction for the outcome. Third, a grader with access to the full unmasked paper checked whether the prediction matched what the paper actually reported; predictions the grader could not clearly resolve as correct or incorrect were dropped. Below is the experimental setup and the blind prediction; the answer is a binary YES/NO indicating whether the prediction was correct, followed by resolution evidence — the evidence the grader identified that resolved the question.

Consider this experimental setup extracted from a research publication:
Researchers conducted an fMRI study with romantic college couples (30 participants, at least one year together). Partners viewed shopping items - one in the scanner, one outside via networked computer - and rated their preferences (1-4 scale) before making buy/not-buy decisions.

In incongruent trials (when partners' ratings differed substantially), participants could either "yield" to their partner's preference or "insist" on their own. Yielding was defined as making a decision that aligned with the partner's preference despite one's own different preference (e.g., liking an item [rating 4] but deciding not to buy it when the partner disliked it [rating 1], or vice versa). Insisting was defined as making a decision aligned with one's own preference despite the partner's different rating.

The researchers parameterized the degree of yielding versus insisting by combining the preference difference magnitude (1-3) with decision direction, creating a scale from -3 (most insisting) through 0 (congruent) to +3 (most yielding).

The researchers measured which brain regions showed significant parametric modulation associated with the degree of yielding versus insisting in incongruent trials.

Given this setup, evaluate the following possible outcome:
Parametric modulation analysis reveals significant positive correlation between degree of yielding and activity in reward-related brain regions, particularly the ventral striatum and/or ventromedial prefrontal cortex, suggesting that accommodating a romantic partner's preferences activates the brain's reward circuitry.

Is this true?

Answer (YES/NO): NO